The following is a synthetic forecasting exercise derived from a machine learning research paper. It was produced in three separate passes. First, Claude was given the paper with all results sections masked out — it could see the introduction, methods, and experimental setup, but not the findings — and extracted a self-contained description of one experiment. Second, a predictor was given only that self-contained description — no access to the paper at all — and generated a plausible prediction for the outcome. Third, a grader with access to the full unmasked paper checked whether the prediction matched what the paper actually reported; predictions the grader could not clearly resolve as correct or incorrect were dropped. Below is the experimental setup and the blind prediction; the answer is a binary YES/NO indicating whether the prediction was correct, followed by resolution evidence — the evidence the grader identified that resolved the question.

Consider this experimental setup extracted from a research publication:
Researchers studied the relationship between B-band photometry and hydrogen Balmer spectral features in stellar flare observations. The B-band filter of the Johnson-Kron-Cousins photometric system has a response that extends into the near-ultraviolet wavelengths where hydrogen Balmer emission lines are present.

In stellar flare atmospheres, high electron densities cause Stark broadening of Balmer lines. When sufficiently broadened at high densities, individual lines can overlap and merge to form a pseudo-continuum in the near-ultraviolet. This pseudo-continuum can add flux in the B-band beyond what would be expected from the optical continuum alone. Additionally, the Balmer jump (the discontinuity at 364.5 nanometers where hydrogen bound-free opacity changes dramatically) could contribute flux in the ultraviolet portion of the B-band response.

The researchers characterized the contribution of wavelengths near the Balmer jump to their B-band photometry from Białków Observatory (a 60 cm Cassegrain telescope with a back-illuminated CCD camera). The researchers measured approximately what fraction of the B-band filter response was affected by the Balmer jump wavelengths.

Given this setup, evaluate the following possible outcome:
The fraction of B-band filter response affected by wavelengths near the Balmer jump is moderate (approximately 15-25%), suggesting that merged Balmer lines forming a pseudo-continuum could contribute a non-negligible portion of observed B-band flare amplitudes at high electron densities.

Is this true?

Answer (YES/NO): NO